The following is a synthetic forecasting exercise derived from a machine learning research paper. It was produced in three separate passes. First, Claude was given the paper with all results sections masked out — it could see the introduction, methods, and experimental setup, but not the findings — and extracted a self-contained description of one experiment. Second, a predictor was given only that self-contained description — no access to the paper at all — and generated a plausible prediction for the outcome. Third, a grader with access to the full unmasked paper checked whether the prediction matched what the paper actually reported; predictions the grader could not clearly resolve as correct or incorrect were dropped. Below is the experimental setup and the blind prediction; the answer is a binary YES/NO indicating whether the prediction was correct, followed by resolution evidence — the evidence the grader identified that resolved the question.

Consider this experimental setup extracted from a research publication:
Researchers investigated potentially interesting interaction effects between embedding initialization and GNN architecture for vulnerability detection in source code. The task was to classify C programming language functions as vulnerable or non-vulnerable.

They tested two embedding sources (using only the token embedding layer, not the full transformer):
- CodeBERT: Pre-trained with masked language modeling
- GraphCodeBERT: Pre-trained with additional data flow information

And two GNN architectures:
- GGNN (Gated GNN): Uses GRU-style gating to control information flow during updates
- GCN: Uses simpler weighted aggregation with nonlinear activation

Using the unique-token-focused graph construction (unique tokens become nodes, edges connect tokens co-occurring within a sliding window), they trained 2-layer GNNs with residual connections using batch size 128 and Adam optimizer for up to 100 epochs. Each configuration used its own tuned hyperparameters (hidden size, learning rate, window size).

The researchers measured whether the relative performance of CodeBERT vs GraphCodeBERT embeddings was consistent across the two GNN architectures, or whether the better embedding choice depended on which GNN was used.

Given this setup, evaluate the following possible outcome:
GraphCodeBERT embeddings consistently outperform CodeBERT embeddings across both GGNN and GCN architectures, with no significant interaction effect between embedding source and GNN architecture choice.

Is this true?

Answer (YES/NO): NO